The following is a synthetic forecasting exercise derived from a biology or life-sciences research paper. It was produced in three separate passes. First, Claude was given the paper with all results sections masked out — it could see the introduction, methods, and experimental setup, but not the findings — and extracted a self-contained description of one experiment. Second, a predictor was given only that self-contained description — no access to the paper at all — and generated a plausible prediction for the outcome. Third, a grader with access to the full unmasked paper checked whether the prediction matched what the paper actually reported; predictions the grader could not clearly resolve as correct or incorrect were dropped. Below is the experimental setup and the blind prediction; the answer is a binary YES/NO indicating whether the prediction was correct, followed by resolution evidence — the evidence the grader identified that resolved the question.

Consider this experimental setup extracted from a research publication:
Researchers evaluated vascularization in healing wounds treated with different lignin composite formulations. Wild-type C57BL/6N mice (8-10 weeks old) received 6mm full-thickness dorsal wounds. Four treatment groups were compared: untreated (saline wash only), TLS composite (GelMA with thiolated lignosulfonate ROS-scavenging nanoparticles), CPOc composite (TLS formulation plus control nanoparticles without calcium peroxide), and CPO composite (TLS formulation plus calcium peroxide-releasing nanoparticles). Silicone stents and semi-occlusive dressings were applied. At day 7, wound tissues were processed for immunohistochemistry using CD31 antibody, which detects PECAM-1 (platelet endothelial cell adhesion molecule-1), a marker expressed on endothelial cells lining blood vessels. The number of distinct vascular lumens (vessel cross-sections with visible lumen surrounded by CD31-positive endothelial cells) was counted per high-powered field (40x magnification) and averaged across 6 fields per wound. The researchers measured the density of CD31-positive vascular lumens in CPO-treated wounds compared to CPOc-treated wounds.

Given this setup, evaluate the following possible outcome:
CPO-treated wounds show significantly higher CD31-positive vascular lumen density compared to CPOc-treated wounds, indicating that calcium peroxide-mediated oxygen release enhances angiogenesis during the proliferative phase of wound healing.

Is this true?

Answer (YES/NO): NO